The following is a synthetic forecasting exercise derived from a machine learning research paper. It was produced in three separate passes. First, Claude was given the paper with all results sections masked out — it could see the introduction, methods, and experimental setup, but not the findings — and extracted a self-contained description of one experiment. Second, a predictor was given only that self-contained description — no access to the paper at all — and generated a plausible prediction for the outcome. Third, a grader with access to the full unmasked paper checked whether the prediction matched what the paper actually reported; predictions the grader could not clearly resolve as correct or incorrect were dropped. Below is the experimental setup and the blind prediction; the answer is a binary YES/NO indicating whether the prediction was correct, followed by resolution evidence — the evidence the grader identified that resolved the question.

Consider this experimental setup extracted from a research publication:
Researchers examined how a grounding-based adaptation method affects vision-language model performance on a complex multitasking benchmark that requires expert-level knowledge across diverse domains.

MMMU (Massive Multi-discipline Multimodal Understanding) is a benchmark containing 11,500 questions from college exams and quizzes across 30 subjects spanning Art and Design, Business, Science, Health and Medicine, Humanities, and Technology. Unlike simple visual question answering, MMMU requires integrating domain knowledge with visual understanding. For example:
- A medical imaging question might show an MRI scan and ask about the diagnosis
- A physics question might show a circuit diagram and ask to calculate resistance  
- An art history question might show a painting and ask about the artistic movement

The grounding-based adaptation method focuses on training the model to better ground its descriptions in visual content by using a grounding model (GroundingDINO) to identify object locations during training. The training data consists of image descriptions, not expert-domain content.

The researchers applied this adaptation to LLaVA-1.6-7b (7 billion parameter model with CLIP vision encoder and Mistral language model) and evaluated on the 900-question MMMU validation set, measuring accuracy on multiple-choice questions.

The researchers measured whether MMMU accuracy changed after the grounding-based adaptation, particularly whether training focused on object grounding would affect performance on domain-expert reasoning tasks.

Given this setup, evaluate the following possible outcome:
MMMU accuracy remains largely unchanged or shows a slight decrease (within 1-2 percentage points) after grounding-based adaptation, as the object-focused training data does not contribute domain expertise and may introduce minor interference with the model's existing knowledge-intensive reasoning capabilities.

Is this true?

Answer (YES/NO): NO